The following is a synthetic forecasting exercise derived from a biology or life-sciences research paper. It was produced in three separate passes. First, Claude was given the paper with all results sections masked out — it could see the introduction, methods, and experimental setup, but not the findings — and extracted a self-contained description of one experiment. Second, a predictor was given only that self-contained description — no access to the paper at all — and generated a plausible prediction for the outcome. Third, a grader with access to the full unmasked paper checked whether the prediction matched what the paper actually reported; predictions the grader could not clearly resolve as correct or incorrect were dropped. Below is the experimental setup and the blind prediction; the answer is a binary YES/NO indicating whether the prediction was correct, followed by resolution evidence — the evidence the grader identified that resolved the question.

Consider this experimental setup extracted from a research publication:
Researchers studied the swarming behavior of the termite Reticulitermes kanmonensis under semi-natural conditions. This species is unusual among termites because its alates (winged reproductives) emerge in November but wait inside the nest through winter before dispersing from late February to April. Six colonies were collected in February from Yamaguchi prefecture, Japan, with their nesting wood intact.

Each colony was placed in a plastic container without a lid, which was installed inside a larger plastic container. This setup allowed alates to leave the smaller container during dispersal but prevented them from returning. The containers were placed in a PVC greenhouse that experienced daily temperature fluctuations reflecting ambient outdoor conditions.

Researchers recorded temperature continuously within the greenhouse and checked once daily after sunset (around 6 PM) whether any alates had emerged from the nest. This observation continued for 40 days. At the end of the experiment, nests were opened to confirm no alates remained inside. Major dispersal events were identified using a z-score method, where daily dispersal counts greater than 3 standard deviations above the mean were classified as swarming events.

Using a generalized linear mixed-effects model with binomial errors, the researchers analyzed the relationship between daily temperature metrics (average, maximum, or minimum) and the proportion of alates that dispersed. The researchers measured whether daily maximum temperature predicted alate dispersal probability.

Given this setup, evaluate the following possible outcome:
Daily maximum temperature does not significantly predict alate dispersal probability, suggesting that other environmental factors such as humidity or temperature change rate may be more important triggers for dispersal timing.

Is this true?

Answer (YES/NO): NO